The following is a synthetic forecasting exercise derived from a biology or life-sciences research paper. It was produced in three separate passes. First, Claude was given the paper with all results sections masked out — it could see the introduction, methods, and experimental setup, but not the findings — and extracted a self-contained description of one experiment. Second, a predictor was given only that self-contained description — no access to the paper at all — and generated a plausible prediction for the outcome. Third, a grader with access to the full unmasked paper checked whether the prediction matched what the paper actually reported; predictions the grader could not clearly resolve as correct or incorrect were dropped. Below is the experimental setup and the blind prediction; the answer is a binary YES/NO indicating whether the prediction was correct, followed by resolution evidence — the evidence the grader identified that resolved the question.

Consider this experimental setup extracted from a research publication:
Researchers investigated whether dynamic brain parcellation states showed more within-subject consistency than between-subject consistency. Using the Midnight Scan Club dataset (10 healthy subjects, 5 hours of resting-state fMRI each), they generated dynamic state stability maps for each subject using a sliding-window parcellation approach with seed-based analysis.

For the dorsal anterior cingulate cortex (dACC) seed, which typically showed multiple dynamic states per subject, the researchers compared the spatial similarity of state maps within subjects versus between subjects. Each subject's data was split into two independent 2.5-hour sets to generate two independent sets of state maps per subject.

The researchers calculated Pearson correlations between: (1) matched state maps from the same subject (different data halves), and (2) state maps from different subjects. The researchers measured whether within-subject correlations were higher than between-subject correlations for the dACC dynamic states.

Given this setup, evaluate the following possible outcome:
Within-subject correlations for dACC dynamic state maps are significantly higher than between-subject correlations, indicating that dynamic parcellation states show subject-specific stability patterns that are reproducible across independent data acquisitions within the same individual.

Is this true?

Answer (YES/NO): YES